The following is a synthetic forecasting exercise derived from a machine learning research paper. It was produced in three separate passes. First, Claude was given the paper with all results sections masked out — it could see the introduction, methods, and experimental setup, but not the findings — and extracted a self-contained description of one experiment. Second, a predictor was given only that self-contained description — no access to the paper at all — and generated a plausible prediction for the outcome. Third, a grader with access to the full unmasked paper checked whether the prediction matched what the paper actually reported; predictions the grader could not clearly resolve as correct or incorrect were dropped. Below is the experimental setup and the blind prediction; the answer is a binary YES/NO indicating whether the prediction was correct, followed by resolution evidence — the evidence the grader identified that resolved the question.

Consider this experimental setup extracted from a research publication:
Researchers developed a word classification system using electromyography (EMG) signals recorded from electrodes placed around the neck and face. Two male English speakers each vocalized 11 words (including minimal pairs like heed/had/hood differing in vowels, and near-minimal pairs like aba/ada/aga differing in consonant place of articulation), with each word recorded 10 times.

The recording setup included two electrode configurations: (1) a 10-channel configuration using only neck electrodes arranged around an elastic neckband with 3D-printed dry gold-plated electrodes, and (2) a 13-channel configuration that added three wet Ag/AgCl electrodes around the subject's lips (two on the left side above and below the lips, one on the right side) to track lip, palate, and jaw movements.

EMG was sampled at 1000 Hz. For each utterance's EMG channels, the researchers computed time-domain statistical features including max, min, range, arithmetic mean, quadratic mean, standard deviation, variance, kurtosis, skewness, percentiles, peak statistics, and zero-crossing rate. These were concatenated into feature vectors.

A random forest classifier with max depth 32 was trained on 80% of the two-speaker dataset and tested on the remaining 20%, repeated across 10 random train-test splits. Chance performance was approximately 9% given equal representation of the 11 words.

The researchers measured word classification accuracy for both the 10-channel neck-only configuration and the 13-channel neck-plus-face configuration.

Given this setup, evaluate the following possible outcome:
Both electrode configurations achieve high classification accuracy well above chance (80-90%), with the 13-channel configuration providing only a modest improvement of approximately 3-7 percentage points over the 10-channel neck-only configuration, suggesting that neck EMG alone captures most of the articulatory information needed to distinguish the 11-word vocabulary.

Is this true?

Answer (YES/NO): NO